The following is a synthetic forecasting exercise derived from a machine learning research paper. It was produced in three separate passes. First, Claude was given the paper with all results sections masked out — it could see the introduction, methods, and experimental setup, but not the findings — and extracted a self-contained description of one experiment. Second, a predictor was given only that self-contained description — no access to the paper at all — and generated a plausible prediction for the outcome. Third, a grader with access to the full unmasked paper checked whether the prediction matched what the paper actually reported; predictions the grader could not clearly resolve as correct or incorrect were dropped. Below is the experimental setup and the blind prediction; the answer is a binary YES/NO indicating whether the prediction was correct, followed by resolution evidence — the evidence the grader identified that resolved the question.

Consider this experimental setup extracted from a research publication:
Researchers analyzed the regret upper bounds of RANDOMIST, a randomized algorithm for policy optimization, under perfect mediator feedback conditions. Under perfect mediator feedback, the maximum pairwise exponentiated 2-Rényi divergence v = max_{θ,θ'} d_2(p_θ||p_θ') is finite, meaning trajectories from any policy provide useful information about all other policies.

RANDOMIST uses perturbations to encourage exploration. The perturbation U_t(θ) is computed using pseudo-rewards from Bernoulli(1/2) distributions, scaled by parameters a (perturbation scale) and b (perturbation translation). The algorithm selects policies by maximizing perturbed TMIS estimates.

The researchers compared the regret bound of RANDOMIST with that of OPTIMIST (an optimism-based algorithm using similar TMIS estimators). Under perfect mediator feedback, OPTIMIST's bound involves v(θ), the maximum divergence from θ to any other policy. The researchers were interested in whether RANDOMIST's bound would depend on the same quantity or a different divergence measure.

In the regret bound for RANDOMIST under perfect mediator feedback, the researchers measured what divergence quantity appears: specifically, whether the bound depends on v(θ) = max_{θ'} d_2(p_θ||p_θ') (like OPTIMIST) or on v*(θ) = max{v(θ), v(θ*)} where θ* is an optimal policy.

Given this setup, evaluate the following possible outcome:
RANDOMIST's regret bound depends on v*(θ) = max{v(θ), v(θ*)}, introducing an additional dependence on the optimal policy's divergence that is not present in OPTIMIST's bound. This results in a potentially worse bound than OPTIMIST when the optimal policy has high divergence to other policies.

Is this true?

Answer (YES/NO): YES